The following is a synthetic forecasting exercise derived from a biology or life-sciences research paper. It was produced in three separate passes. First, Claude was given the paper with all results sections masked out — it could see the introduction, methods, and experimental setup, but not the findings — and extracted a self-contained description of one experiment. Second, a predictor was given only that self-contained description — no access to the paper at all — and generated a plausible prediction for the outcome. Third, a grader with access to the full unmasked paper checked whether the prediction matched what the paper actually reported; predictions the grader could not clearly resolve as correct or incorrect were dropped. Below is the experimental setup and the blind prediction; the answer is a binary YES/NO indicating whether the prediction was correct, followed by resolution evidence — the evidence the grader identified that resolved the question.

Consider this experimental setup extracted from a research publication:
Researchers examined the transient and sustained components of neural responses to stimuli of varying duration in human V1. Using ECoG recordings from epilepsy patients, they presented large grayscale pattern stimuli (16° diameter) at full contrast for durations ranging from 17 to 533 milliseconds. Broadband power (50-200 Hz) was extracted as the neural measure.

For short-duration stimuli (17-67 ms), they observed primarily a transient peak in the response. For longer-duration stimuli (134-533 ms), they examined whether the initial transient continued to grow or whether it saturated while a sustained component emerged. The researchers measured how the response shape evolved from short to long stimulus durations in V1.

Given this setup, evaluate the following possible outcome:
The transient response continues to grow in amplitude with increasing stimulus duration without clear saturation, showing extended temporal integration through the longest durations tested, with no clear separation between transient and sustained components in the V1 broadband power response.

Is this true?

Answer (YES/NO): NO